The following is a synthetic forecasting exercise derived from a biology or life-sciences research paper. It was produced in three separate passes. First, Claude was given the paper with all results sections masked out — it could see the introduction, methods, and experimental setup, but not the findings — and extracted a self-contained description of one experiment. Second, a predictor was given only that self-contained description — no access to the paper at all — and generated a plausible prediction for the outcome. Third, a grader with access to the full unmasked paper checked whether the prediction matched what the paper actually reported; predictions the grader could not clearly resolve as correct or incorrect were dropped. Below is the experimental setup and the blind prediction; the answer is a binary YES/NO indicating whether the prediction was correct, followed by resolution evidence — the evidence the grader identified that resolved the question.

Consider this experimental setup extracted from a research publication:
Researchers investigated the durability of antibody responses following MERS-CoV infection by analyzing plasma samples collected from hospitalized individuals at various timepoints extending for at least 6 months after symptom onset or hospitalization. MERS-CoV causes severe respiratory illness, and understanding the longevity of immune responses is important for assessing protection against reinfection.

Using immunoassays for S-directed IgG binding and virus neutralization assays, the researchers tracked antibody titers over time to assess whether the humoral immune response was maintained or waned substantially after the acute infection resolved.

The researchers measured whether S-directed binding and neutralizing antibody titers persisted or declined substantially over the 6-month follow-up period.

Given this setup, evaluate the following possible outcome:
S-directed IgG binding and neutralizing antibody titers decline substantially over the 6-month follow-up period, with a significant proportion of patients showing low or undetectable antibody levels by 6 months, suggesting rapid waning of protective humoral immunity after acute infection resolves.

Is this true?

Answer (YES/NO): NO